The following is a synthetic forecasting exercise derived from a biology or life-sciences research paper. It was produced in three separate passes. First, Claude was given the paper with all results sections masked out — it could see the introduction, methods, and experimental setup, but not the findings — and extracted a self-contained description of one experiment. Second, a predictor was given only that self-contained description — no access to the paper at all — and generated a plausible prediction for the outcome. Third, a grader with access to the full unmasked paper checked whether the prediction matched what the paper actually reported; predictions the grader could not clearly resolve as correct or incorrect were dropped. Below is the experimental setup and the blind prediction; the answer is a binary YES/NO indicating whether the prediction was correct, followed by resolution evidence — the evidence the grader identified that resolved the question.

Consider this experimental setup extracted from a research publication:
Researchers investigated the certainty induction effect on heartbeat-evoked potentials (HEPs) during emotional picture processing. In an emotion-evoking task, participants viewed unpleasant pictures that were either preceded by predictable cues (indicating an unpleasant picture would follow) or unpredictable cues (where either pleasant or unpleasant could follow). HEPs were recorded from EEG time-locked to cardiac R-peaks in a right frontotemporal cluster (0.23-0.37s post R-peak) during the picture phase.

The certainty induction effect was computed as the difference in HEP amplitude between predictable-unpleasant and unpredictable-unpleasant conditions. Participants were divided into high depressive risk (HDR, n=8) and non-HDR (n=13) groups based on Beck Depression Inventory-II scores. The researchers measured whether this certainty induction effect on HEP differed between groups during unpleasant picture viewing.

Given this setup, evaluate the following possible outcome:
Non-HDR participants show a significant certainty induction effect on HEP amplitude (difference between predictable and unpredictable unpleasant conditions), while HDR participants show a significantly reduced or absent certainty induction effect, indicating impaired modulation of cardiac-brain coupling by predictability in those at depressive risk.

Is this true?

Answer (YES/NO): NO